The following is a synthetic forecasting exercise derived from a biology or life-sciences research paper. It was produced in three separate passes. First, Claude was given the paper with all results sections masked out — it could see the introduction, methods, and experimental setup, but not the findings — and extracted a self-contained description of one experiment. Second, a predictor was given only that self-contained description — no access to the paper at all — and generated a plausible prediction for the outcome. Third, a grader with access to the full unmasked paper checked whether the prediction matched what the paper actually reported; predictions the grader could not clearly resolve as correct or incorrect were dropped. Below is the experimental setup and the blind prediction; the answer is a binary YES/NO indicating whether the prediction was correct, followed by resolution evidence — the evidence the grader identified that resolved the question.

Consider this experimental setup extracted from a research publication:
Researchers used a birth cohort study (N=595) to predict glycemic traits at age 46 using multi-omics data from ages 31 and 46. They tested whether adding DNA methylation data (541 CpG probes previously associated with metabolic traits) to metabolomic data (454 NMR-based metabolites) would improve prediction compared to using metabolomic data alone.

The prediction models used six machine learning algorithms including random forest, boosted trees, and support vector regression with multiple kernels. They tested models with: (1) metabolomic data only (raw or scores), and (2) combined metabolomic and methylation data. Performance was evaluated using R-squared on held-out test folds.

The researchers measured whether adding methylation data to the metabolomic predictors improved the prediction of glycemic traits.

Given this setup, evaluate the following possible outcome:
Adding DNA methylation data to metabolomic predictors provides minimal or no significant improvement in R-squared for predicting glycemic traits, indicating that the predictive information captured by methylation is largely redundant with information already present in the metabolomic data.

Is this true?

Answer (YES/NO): YES